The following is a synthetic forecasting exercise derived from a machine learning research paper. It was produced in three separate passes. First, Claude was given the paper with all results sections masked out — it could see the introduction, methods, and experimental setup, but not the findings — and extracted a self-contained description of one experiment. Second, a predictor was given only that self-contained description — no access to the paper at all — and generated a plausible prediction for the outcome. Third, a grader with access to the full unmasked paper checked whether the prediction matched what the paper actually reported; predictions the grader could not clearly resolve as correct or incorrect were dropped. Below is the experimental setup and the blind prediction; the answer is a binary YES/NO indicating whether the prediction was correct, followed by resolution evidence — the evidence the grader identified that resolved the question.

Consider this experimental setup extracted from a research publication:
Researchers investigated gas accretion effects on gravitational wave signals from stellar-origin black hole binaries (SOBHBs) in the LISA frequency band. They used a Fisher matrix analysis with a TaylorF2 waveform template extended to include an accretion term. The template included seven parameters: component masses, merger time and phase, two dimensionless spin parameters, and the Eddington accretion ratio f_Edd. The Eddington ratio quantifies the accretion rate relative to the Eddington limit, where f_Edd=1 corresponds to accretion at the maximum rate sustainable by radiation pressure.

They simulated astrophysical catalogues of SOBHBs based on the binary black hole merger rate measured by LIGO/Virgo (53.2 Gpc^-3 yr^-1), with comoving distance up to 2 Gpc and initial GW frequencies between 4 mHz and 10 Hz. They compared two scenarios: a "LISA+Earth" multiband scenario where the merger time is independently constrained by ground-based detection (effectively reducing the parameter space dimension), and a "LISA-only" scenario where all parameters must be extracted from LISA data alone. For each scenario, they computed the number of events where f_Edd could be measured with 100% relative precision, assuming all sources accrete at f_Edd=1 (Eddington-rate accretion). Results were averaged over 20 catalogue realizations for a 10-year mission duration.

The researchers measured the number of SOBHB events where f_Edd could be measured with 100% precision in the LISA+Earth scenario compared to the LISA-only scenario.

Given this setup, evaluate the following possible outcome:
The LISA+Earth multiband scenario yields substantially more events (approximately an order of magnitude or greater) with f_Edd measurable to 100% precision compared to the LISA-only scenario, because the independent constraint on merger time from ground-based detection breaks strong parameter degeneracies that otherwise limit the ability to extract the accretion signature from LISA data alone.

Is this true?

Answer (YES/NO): NO